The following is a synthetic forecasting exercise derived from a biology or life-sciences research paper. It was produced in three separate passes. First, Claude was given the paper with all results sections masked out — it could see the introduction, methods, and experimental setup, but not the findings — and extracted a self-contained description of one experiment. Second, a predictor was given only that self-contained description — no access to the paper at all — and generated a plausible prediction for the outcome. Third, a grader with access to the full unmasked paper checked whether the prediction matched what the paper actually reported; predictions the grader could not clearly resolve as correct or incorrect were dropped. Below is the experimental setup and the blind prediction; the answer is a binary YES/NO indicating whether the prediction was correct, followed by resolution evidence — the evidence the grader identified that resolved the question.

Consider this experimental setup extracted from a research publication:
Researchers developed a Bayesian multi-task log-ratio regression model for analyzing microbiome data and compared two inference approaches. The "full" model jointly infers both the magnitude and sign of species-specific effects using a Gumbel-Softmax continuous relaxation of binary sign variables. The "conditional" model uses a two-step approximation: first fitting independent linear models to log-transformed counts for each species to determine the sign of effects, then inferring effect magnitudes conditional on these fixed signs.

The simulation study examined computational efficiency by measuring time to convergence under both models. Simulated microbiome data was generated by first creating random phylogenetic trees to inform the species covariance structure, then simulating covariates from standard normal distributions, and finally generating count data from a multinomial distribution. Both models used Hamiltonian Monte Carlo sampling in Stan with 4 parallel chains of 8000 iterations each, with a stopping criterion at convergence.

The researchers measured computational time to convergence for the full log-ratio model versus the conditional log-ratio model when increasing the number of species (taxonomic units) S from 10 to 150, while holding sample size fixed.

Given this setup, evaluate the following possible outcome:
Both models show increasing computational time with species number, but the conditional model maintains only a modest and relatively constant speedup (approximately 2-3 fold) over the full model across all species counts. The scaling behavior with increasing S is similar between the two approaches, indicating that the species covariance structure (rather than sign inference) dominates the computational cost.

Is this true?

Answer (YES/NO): NO